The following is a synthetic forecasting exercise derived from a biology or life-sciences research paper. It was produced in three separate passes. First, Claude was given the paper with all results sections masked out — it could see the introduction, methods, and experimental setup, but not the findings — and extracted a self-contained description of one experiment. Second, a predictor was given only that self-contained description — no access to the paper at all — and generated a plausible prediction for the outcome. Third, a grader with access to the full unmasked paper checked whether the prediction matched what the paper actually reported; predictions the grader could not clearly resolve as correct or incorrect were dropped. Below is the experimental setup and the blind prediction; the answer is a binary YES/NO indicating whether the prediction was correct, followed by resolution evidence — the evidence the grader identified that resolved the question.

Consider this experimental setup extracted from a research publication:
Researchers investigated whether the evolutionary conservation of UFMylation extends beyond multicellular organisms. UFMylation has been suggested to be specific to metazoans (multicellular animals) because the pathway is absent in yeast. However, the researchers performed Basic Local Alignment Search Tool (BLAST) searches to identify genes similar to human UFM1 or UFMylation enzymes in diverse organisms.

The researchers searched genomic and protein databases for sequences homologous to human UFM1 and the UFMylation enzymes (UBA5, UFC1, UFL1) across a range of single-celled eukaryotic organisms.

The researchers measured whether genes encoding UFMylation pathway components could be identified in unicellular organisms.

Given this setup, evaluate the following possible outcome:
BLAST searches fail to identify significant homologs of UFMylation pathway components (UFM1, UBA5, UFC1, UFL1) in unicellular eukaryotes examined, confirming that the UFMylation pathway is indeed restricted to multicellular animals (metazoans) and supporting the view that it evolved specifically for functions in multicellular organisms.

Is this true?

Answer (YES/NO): NO